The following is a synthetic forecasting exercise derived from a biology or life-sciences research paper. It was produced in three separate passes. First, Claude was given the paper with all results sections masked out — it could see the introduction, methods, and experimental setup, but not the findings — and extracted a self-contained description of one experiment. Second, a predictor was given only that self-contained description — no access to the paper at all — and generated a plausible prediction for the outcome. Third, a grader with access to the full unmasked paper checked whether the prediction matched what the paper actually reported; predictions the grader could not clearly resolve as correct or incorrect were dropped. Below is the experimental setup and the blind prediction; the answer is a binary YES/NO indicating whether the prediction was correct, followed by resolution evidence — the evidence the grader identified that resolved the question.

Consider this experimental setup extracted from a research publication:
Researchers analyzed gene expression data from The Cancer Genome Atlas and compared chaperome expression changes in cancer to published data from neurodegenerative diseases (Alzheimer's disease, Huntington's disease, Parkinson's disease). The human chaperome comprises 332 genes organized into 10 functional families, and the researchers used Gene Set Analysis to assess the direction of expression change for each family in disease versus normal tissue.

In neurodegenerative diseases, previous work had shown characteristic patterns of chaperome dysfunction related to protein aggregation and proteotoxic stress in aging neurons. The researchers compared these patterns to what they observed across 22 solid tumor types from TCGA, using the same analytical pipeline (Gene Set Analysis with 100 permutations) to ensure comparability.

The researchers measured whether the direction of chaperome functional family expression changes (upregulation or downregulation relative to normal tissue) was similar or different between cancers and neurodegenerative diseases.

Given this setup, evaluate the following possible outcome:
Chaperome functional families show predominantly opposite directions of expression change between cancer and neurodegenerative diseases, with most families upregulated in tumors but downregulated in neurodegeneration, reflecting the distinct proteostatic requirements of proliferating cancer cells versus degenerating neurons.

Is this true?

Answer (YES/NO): YES